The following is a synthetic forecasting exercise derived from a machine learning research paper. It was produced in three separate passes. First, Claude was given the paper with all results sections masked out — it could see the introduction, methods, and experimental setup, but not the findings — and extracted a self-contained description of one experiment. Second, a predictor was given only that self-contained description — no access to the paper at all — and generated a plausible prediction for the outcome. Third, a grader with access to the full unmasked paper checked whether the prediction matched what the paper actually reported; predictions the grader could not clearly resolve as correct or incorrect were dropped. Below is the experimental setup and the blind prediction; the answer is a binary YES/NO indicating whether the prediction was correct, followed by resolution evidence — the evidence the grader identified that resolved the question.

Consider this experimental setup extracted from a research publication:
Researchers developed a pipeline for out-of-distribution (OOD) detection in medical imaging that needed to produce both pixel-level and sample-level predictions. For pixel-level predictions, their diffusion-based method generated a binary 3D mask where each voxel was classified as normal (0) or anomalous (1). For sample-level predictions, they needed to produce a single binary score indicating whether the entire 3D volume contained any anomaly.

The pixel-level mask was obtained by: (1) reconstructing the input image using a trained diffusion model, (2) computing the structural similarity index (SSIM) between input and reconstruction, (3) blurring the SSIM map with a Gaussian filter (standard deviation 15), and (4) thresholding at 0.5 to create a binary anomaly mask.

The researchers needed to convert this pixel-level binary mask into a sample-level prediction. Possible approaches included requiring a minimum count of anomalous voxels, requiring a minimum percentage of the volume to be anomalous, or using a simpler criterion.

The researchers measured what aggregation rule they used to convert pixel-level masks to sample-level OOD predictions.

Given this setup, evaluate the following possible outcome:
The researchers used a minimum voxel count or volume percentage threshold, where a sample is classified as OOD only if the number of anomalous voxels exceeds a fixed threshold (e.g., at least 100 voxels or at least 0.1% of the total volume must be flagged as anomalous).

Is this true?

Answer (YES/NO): NO